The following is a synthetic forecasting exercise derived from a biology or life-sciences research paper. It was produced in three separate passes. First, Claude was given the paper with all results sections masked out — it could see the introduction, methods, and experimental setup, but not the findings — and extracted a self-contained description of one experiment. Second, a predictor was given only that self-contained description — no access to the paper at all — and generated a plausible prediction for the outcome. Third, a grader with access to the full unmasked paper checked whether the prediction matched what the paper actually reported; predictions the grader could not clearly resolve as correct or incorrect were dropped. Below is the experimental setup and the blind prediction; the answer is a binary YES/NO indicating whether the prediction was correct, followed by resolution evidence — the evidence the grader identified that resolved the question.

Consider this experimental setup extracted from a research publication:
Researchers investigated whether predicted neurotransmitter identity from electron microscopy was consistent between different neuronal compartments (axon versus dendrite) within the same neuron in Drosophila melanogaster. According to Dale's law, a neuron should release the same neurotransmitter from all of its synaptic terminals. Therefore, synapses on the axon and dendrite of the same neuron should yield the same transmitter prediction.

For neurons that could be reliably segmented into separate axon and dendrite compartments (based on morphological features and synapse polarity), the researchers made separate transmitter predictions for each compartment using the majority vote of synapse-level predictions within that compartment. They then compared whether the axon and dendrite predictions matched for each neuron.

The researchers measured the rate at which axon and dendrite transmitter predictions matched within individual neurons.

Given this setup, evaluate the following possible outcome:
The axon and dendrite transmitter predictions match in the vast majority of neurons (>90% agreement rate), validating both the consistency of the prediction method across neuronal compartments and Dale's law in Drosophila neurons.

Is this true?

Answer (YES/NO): NO